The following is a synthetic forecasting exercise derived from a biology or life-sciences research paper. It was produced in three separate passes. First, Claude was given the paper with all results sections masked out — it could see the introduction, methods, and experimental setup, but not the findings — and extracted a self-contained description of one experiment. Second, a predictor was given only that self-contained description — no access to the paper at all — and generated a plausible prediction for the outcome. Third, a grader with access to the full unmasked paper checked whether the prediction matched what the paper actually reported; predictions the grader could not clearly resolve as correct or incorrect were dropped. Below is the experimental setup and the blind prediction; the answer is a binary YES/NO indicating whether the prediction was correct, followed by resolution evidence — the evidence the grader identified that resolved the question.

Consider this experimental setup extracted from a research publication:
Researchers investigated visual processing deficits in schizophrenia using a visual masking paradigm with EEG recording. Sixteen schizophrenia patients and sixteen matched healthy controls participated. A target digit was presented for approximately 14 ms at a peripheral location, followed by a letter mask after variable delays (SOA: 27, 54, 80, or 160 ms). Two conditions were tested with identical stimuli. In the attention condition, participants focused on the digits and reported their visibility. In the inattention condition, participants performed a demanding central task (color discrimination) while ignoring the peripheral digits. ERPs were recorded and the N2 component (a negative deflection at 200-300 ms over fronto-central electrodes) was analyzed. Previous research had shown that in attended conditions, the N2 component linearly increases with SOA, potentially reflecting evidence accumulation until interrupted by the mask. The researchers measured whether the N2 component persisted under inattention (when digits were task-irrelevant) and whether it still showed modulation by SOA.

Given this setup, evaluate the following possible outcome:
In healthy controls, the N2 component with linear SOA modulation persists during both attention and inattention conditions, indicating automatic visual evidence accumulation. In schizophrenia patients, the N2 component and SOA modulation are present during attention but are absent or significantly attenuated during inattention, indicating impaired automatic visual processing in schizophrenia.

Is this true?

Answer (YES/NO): NO